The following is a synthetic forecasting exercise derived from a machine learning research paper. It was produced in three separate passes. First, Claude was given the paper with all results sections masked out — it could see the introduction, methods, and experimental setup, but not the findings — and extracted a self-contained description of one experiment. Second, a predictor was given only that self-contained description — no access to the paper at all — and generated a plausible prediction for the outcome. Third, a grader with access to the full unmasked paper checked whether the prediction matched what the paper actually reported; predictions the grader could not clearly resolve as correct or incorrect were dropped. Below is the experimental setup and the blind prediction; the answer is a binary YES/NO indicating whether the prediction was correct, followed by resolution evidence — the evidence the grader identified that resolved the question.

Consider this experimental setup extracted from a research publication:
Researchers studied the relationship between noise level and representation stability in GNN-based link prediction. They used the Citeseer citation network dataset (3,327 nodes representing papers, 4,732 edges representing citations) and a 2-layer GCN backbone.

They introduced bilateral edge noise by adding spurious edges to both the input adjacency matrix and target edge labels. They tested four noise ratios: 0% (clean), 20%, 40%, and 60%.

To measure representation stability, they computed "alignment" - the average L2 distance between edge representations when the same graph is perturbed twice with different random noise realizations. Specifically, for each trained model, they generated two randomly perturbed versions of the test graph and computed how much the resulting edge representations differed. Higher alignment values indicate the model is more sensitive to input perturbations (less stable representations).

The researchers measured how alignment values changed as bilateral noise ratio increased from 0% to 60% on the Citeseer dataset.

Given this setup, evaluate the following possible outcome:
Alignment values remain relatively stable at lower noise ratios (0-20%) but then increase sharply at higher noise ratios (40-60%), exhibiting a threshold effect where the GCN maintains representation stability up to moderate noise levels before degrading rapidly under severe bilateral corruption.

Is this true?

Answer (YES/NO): NO